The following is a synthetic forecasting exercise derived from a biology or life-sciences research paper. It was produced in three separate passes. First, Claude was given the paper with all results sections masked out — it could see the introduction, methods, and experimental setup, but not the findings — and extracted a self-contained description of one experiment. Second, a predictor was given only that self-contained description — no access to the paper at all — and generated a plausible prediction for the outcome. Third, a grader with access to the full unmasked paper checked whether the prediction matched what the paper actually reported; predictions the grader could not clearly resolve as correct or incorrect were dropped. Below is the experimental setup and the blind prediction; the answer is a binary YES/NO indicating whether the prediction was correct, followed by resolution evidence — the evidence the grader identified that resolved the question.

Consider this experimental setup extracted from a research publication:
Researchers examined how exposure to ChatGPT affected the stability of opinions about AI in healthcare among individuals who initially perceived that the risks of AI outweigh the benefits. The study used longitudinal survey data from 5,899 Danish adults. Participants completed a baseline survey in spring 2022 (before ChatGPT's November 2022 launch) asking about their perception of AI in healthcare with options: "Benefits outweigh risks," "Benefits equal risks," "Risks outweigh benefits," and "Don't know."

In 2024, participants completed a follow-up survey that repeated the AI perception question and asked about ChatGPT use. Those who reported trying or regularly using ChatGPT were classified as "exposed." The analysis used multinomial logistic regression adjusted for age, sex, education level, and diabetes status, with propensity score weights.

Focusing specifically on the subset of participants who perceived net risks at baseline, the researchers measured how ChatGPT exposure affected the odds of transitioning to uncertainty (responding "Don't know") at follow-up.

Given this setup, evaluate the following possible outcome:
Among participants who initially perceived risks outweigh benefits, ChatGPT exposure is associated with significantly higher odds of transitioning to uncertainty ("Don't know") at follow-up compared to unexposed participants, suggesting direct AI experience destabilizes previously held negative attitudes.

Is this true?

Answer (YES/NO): NO